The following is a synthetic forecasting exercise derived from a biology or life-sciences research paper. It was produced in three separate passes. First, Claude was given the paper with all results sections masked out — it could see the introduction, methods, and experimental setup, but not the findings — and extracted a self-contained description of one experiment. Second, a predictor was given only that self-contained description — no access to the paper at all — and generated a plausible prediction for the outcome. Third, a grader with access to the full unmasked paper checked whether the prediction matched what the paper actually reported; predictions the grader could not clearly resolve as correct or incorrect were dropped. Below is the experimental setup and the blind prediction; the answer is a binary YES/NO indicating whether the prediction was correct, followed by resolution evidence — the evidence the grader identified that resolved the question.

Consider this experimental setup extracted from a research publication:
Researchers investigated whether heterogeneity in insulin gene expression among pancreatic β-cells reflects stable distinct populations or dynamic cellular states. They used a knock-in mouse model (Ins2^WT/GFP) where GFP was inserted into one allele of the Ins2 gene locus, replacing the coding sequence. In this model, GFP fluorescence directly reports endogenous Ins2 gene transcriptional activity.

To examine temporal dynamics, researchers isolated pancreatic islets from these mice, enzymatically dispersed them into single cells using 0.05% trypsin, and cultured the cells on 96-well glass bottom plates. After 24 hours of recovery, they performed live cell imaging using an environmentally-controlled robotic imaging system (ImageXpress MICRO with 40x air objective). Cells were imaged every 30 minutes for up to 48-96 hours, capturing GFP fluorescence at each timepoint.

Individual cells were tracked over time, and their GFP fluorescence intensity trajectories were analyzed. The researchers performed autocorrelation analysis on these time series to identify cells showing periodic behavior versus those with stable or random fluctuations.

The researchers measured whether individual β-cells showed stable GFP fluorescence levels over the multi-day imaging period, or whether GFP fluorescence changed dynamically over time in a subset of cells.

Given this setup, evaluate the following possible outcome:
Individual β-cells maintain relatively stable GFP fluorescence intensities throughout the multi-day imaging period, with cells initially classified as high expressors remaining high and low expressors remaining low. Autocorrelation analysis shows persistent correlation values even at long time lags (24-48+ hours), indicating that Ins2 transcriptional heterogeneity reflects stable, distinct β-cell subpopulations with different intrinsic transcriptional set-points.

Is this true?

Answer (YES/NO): NO